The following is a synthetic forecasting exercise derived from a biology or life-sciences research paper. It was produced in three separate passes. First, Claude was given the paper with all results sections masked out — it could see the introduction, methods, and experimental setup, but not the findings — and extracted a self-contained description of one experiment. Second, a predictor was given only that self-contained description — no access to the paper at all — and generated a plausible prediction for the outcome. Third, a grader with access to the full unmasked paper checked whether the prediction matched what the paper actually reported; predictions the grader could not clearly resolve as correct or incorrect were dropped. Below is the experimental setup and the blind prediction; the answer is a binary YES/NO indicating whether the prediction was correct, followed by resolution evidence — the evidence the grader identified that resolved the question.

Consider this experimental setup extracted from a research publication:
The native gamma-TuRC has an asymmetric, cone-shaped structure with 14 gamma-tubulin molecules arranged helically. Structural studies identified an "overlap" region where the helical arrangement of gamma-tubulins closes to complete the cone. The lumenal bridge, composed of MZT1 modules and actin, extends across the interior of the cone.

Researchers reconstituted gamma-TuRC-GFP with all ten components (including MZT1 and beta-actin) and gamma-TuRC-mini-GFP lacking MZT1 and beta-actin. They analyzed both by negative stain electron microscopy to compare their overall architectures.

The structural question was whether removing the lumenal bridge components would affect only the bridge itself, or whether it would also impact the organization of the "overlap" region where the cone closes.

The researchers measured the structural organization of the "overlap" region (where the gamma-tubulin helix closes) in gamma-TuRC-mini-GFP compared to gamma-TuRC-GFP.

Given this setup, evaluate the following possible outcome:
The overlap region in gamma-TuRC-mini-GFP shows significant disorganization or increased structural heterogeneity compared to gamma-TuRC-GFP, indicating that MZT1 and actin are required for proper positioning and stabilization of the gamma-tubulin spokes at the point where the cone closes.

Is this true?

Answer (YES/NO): YES